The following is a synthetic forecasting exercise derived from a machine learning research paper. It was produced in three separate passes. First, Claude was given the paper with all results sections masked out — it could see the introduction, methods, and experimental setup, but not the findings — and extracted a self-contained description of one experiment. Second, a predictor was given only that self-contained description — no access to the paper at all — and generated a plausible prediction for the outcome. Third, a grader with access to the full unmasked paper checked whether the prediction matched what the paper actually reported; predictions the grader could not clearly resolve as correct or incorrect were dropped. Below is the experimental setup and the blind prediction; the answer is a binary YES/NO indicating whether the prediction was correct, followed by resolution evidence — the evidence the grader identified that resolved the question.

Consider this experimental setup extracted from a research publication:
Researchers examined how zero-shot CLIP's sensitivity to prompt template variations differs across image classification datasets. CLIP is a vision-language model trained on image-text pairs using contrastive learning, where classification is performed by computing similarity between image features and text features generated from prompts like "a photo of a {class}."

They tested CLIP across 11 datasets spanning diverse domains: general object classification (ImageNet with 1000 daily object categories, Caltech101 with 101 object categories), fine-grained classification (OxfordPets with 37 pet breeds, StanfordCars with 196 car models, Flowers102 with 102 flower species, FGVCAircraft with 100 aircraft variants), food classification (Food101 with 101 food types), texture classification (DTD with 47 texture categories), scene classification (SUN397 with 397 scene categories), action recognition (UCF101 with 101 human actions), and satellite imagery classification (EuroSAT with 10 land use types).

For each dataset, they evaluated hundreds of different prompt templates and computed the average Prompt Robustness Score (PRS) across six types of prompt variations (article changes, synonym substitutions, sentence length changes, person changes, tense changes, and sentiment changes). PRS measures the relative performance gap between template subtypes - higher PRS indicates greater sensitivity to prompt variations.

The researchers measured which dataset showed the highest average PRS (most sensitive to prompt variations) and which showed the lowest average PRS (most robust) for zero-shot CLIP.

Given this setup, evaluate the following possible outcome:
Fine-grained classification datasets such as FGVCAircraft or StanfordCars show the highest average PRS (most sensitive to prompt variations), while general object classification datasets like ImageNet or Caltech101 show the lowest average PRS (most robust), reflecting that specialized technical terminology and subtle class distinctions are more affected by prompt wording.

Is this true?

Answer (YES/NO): NO